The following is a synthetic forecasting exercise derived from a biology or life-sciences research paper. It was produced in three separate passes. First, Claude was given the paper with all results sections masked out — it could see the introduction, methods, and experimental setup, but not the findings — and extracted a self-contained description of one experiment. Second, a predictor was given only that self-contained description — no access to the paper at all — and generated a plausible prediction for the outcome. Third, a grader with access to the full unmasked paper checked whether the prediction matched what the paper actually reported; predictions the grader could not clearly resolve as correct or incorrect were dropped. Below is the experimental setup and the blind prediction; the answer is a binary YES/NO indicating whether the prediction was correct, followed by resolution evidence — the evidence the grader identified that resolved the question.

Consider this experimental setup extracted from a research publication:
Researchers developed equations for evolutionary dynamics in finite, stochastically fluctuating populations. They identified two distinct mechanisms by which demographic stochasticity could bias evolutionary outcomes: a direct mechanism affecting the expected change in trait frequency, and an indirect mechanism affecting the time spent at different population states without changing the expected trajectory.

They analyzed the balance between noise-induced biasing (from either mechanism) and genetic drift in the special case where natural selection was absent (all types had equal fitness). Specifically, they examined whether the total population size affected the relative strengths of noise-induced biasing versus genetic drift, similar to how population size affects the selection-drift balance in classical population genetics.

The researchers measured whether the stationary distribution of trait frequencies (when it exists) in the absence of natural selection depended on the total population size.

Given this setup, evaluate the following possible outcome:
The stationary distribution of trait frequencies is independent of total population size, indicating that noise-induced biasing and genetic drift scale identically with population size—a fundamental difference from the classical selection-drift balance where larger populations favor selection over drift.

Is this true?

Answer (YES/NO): YES